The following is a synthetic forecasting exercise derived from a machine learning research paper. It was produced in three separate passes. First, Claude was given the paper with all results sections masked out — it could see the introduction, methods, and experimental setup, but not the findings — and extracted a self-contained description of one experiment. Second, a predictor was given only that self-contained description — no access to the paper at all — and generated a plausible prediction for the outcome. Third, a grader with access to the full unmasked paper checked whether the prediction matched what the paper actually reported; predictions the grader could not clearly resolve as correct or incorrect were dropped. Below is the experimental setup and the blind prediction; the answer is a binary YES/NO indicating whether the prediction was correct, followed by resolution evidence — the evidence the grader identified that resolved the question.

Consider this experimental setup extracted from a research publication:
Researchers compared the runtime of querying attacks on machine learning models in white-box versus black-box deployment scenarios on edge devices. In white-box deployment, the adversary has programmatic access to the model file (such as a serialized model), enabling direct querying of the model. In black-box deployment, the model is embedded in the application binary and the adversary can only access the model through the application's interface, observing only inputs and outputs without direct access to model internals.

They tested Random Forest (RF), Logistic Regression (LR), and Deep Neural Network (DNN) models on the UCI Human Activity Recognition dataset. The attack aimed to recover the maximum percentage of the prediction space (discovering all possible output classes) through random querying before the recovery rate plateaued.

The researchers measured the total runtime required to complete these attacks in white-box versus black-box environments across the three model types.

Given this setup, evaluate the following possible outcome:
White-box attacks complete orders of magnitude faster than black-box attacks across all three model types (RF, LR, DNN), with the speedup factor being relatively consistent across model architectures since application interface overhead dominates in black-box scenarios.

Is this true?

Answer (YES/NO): YES